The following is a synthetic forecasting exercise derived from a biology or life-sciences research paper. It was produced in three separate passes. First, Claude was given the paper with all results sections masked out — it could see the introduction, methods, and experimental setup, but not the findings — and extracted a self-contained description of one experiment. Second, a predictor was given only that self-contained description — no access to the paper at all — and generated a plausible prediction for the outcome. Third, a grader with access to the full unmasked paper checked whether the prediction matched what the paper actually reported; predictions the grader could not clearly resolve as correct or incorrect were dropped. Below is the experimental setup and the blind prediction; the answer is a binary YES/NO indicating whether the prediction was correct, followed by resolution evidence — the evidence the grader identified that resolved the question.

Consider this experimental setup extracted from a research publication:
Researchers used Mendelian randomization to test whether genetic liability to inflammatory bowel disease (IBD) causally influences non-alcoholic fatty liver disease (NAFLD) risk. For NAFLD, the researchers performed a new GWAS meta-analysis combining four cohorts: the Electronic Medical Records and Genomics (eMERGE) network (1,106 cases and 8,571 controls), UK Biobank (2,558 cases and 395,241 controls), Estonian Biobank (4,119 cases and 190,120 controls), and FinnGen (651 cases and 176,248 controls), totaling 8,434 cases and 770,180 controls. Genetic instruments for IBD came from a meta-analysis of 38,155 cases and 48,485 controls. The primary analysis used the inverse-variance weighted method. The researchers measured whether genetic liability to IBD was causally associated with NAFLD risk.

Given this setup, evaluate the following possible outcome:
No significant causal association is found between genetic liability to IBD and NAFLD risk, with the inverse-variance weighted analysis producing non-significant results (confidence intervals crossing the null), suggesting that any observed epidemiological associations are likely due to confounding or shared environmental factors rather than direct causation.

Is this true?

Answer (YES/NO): NO